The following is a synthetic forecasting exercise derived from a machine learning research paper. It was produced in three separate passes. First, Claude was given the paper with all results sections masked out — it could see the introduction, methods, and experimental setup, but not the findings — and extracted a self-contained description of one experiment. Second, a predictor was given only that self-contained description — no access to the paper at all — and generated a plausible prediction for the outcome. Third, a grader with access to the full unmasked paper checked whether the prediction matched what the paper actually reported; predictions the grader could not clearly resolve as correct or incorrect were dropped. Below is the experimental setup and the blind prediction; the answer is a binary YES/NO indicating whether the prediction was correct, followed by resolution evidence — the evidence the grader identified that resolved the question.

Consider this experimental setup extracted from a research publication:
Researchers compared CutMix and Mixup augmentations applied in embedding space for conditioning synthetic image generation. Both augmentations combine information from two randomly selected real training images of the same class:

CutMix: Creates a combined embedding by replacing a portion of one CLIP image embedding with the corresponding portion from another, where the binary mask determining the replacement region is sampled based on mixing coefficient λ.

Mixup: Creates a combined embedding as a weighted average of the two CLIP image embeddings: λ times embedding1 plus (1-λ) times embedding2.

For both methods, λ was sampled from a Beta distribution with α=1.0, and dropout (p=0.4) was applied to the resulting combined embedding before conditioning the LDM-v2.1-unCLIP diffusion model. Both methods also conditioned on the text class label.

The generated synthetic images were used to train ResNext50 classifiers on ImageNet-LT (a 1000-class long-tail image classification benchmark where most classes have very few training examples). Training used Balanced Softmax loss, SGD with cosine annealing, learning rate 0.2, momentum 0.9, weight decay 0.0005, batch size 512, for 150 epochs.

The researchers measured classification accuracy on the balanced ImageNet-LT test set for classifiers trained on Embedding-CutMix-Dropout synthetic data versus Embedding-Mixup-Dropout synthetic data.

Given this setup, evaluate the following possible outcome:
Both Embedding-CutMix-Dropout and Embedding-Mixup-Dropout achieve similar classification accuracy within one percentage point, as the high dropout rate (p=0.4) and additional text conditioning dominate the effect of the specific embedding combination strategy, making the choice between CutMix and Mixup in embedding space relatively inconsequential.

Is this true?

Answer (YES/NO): NO